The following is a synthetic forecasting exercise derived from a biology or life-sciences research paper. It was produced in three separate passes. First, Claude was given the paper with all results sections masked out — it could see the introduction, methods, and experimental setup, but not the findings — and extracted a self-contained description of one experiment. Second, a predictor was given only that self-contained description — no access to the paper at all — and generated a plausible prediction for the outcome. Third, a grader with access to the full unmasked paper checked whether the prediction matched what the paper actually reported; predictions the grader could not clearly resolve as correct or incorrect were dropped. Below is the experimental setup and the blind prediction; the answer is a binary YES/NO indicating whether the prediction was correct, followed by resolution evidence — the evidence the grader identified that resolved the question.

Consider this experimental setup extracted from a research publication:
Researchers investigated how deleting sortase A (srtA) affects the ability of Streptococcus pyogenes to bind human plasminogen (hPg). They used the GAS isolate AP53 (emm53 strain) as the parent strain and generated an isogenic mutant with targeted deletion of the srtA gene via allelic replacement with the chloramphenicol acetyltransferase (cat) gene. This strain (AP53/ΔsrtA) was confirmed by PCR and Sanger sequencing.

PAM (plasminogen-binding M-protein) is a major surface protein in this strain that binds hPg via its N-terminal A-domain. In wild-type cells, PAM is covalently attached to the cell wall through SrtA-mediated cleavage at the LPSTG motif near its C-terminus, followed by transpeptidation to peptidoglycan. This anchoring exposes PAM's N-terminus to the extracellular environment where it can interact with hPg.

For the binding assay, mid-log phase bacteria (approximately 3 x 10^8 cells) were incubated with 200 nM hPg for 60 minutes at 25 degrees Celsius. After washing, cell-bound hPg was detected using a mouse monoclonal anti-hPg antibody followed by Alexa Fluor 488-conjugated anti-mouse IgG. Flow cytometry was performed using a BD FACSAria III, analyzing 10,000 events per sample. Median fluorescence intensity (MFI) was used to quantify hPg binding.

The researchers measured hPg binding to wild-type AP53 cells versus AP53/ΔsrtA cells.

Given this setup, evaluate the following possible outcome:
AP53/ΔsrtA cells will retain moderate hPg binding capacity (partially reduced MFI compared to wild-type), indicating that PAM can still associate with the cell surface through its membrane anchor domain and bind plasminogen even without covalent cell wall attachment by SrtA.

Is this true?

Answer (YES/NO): NO